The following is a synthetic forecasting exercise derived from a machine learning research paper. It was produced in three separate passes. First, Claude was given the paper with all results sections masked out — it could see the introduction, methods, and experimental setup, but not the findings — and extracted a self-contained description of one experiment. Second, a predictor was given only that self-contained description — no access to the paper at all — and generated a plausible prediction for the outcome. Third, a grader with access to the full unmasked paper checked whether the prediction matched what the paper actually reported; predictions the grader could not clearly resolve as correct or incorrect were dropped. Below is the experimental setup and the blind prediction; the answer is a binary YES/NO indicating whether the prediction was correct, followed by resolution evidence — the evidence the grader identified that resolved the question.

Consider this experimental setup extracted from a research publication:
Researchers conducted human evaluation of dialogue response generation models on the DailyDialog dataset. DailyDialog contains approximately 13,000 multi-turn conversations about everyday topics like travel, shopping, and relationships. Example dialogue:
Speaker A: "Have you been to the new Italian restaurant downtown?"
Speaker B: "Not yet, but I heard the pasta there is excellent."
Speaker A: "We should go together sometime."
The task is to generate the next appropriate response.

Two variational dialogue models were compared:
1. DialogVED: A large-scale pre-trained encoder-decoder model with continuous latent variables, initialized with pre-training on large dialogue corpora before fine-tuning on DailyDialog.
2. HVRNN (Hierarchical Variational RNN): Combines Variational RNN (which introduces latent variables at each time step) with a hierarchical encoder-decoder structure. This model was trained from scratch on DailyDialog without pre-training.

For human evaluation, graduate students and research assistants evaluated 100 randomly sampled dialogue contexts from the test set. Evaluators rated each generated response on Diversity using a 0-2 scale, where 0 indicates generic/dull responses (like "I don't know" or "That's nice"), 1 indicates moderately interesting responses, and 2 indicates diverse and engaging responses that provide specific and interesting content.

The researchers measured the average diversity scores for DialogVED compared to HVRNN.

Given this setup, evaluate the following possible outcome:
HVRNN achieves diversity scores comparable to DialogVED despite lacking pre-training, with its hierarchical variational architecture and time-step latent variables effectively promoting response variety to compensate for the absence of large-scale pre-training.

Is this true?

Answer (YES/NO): YES